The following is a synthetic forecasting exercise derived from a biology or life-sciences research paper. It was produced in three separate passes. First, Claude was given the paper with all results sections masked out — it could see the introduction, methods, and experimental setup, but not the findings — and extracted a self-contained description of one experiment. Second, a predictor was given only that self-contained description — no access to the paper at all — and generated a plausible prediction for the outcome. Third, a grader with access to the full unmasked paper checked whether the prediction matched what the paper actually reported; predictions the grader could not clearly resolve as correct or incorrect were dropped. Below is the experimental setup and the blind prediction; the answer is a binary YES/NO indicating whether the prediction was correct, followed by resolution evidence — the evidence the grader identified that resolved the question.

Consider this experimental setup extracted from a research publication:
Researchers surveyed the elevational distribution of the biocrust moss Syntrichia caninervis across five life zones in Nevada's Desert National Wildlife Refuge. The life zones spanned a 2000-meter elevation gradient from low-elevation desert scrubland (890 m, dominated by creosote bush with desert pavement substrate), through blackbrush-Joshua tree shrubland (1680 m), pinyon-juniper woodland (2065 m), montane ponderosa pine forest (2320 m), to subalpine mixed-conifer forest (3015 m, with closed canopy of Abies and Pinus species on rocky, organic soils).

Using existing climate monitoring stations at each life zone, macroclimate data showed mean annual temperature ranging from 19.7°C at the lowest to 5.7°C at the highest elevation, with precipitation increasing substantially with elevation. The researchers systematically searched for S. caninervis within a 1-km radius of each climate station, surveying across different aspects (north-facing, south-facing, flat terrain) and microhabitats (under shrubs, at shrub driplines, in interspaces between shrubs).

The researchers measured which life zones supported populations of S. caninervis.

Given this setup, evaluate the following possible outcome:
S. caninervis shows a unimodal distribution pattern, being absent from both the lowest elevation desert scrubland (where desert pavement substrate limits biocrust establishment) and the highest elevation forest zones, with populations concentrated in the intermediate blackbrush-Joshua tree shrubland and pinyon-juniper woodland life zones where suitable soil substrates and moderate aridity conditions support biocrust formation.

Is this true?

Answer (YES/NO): NO